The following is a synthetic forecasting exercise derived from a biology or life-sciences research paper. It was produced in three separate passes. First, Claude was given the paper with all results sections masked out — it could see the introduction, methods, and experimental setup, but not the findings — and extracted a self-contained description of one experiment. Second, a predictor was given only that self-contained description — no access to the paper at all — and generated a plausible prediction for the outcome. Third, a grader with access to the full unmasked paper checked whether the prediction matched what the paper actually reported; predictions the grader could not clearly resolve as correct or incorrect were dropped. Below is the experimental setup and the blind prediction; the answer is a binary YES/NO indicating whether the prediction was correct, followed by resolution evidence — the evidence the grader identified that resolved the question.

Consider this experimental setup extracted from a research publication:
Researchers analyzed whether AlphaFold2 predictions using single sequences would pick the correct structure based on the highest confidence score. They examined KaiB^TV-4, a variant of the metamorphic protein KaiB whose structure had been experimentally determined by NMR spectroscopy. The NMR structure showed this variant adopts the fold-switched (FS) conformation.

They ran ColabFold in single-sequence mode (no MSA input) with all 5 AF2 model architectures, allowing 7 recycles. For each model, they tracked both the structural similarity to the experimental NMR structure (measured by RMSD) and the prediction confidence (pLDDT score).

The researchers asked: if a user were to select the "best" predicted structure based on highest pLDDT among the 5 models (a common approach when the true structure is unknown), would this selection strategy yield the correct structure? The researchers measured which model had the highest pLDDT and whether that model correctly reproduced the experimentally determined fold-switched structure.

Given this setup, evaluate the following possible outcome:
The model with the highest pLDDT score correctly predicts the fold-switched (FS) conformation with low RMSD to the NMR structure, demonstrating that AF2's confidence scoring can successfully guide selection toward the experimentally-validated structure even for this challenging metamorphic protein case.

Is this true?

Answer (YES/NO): NO